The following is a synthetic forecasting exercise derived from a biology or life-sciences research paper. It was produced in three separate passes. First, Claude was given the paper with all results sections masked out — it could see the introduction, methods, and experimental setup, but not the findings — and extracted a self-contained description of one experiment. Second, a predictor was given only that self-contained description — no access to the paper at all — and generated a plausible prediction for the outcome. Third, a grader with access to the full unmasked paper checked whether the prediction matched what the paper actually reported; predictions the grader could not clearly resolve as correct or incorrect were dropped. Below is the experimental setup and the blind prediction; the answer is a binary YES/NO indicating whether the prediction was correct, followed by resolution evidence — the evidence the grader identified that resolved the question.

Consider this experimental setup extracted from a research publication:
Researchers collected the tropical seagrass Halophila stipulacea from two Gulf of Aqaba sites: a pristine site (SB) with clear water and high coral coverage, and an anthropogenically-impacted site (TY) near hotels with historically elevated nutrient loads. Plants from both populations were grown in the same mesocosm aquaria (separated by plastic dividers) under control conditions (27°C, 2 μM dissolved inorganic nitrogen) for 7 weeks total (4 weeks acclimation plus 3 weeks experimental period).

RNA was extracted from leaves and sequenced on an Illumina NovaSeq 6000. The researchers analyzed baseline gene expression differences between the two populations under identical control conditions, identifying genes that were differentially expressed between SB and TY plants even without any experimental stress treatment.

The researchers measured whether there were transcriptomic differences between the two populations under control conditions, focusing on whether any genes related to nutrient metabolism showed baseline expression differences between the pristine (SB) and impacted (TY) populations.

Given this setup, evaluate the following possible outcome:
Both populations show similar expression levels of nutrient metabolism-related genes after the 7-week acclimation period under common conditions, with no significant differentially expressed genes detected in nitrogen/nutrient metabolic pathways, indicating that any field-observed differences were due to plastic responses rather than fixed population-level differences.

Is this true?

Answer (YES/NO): NO